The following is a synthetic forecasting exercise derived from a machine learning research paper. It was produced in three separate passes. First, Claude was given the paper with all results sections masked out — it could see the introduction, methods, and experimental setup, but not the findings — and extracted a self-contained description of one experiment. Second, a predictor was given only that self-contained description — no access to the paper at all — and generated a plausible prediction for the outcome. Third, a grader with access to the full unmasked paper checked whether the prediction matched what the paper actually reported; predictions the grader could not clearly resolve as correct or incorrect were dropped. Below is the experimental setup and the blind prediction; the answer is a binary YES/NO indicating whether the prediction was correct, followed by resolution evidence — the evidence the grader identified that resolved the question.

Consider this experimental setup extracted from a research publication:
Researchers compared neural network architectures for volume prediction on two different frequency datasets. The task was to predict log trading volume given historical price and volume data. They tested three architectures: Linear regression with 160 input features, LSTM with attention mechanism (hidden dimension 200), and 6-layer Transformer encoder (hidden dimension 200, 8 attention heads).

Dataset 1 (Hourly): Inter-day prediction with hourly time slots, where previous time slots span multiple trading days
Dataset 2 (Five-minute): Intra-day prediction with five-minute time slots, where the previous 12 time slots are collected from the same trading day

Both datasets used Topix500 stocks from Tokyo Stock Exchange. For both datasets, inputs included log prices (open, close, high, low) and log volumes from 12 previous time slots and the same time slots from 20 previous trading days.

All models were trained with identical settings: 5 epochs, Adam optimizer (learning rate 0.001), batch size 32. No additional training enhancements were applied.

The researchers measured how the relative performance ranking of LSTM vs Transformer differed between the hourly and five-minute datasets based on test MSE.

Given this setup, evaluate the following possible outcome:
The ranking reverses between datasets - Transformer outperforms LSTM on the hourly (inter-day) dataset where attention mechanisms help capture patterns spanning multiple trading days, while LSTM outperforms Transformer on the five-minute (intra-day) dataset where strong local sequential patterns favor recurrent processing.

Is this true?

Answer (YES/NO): NO